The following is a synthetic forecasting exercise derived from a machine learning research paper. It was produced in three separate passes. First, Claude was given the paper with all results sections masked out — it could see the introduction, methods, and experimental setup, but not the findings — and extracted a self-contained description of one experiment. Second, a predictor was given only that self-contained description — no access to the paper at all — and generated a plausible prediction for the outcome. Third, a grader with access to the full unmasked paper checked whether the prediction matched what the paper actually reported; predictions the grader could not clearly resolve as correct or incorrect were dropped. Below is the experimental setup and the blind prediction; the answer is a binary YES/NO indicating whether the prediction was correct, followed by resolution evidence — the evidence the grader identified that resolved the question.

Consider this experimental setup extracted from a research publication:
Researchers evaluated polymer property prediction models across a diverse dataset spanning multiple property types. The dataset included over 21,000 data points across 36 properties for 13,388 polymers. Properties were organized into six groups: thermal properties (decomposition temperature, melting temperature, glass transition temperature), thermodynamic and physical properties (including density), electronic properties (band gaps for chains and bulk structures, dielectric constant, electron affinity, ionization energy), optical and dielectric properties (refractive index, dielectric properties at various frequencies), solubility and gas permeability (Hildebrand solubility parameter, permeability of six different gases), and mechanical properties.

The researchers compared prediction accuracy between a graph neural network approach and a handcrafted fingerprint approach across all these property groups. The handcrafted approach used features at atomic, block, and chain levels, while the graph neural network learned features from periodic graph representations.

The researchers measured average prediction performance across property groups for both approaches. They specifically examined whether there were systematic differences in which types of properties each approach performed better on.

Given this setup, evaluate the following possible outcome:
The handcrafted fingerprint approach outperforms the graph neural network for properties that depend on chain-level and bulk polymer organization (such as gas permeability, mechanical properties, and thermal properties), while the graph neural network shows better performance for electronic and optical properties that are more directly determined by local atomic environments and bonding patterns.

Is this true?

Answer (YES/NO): NO